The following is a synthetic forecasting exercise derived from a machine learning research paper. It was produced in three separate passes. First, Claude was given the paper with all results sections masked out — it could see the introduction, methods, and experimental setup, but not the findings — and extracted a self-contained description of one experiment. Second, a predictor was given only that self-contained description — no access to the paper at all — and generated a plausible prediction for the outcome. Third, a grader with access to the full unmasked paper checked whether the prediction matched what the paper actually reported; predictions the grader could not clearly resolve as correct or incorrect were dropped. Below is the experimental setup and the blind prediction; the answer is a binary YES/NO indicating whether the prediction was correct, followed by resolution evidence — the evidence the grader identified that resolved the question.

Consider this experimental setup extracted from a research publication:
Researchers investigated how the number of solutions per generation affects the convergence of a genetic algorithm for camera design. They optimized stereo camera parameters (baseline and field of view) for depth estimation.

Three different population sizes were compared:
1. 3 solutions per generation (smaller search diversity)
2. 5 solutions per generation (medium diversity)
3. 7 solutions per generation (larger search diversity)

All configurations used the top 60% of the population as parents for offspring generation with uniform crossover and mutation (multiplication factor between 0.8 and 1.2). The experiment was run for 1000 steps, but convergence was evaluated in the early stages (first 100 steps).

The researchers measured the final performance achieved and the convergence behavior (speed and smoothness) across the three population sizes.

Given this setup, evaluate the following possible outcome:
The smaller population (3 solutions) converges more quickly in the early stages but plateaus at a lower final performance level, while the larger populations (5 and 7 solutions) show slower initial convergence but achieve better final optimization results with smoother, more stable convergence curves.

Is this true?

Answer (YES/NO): NO